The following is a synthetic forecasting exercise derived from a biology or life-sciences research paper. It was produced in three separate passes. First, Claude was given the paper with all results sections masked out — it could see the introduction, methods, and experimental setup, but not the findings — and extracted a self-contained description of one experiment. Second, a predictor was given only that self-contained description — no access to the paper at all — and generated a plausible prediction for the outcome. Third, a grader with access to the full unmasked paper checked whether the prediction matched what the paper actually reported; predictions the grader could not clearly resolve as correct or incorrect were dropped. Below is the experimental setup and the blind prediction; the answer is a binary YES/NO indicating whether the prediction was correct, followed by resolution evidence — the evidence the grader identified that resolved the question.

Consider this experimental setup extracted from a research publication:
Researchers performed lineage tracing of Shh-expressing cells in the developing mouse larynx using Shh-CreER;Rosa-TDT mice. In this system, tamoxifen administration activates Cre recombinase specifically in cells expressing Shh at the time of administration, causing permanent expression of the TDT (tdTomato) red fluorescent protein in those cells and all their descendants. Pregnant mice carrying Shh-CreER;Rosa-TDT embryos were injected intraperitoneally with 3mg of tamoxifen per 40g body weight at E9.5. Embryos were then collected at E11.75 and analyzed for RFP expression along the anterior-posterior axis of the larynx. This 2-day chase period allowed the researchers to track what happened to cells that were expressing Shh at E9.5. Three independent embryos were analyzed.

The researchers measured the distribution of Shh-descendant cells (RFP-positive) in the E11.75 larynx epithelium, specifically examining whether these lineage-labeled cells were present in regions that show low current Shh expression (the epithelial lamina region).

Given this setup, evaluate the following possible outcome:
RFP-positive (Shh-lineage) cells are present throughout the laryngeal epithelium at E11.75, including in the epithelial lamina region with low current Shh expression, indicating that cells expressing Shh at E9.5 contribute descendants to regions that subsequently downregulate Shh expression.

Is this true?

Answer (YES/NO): NO